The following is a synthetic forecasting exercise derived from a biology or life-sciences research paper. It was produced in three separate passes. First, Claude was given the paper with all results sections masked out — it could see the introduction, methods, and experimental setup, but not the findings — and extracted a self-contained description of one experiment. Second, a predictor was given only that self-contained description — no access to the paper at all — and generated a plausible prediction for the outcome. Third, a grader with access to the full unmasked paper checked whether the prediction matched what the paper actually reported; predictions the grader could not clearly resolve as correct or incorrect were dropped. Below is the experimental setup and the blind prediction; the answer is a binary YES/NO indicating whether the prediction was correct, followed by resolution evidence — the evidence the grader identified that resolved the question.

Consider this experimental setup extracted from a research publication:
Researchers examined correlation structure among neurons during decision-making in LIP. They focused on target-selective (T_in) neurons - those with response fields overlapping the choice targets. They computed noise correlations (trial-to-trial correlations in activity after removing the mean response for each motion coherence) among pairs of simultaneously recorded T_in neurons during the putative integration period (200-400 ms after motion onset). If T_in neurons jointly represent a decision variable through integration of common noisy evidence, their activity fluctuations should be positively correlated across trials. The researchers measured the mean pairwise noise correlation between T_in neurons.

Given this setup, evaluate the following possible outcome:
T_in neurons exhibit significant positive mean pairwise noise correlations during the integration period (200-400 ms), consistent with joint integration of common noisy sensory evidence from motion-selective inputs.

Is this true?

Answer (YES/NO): YES